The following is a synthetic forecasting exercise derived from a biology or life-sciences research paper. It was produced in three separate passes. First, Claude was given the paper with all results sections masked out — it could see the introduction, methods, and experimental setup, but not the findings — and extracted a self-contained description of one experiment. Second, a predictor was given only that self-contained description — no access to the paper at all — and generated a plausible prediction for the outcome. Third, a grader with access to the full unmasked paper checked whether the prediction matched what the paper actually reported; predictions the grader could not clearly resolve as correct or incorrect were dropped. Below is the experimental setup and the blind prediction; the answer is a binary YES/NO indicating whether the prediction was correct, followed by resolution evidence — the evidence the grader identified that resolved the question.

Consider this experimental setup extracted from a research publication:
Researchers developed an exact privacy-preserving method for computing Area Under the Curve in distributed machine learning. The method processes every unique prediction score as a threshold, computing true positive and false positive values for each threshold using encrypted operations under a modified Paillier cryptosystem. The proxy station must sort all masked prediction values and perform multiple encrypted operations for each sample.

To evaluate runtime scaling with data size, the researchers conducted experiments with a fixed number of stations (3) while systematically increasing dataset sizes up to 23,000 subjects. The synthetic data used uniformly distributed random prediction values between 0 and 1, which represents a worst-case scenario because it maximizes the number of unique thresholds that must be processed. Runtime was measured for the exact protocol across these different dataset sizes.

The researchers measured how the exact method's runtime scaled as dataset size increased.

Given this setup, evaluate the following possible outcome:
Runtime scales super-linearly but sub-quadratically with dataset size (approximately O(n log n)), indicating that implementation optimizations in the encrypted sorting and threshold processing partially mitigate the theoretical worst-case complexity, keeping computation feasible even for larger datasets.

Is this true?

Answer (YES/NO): NO